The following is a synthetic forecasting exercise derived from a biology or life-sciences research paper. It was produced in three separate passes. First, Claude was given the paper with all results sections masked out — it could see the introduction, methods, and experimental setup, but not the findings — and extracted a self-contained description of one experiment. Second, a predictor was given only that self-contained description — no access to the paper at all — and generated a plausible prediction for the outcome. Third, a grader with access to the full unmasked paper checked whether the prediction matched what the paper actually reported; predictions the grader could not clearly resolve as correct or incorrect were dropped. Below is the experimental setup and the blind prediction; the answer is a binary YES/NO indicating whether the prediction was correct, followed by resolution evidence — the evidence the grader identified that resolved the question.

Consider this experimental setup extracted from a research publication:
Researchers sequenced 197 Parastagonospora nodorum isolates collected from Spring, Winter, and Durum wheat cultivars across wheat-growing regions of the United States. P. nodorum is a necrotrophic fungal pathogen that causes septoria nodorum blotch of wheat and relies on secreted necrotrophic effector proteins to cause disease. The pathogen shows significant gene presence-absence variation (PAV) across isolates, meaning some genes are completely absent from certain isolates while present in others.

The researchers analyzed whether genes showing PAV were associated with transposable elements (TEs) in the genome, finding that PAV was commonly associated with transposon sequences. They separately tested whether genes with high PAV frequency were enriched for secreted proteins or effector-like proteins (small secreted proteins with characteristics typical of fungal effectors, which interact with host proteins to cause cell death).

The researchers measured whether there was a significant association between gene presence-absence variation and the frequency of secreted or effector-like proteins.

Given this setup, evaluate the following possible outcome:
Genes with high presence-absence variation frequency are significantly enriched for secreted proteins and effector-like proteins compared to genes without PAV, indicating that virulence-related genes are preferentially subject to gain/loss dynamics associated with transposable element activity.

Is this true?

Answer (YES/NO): NO